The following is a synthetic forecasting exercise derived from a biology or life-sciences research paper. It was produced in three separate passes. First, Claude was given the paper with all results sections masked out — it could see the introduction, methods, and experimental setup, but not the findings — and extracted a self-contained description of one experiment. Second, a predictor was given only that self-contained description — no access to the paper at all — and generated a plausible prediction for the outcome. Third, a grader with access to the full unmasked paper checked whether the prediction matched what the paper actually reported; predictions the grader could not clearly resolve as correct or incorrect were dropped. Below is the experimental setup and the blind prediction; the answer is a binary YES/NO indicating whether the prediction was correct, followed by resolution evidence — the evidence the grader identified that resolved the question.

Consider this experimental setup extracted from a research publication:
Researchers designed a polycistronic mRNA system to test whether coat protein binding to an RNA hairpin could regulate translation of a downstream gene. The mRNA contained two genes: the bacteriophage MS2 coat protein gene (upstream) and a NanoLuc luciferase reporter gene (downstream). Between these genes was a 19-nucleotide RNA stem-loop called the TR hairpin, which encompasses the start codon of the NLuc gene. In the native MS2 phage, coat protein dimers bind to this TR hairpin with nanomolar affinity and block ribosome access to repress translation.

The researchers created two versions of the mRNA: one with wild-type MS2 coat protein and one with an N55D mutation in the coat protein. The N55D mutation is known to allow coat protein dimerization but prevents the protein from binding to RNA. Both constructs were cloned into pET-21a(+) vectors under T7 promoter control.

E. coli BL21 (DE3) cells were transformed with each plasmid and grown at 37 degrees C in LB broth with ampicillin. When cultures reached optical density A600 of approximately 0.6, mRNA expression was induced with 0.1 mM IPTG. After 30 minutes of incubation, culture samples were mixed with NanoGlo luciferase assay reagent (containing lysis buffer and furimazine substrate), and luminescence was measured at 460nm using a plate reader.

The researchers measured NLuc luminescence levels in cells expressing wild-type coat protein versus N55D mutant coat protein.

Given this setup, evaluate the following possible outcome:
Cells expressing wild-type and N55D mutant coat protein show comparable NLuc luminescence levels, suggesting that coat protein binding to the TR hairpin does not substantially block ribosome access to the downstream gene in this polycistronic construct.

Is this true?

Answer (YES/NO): NO